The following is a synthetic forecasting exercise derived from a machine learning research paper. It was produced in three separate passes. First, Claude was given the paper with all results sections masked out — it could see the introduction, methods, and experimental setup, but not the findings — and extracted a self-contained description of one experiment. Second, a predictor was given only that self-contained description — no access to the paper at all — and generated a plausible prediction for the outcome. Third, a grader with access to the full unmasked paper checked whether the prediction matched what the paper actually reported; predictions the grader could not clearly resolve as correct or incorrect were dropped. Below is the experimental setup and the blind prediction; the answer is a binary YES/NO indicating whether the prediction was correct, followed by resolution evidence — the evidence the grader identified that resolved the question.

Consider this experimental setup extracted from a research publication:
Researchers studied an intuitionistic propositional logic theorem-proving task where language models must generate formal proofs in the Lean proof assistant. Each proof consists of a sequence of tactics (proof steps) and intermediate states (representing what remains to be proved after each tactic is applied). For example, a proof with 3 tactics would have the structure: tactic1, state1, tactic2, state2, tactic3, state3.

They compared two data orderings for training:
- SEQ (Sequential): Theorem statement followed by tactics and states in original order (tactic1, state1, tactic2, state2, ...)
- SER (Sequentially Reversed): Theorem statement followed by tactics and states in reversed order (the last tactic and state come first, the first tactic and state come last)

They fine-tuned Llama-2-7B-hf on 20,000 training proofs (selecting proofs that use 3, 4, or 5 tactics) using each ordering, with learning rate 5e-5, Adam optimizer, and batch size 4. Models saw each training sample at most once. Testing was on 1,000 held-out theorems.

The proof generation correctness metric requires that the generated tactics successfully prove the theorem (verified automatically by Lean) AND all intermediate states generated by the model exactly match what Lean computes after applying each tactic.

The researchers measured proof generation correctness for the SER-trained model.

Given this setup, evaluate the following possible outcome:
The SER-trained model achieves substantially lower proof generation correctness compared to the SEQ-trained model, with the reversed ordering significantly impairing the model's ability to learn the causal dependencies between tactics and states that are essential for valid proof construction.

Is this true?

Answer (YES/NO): YES